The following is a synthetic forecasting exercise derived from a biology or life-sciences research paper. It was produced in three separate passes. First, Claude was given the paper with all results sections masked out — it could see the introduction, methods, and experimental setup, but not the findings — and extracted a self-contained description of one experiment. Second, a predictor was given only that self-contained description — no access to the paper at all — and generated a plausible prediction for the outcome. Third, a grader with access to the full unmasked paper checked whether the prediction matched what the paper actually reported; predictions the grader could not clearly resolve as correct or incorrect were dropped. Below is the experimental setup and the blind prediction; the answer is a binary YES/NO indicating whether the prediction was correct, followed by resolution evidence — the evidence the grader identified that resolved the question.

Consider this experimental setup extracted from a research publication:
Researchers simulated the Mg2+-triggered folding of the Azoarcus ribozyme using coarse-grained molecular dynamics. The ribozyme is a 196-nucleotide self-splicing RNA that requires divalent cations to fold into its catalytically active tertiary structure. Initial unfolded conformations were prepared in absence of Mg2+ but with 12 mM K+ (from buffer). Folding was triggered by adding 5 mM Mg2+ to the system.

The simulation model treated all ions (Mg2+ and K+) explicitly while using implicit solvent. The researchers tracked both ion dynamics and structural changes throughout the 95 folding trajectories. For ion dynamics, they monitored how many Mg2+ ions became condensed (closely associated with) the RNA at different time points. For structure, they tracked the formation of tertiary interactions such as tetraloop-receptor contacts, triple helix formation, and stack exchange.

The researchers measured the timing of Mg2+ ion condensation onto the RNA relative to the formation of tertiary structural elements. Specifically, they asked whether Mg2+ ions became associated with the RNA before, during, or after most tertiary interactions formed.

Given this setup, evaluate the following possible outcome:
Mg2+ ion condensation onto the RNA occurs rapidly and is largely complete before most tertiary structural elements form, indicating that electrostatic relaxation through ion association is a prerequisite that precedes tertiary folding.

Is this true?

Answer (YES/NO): YES